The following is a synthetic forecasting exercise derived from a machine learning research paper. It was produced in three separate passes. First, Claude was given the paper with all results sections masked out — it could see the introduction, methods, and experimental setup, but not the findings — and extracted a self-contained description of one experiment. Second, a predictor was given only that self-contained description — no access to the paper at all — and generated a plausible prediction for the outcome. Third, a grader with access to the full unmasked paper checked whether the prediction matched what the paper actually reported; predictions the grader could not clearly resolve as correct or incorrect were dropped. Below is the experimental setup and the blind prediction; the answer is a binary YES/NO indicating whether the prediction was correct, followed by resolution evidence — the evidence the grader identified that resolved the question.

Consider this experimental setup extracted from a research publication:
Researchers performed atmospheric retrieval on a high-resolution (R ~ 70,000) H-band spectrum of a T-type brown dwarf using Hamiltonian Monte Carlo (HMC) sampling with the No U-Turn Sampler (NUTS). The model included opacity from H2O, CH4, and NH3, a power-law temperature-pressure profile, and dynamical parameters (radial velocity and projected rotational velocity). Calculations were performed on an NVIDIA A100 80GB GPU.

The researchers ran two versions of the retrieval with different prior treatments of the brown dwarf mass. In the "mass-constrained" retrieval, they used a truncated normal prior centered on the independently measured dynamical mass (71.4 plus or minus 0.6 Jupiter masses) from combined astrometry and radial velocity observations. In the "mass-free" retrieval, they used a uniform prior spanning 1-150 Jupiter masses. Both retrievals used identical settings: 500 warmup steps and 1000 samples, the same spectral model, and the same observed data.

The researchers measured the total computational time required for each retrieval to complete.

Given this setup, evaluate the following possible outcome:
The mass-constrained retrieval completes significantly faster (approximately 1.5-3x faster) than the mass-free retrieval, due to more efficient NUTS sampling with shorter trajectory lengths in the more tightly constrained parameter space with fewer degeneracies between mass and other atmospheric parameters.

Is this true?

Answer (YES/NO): YES